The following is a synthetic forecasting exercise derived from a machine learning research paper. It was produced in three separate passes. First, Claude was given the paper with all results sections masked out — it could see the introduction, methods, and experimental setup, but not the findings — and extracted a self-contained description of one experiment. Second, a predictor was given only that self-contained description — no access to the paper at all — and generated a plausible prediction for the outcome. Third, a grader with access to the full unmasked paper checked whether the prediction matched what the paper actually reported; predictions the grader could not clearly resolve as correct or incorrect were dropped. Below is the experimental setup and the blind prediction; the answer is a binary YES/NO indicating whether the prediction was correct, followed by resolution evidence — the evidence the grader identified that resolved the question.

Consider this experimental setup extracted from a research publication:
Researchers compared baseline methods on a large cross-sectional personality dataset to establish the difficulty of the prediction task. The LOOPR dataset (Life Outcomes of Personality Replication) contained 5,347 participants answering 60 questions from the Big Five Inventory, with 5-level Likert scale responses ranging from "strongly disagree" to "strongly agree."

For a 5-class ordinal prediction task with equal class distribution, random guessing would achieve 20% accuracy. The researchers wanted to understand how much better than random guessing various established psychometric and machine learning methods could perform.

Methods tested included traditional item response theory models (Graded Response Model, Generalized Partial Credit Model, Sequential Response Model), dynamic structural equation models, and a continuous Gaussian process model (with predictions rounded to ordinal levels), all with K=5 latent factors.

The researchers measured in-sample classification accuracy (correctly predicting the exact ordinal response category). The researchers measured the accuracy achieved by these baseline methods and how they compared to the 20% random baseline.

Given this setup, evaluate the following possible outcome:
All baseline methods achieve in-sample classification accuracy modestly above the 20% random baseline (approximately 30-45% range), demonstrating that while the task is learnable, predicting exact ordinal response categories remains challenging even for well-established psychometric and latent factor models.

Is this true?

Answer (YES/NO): NO